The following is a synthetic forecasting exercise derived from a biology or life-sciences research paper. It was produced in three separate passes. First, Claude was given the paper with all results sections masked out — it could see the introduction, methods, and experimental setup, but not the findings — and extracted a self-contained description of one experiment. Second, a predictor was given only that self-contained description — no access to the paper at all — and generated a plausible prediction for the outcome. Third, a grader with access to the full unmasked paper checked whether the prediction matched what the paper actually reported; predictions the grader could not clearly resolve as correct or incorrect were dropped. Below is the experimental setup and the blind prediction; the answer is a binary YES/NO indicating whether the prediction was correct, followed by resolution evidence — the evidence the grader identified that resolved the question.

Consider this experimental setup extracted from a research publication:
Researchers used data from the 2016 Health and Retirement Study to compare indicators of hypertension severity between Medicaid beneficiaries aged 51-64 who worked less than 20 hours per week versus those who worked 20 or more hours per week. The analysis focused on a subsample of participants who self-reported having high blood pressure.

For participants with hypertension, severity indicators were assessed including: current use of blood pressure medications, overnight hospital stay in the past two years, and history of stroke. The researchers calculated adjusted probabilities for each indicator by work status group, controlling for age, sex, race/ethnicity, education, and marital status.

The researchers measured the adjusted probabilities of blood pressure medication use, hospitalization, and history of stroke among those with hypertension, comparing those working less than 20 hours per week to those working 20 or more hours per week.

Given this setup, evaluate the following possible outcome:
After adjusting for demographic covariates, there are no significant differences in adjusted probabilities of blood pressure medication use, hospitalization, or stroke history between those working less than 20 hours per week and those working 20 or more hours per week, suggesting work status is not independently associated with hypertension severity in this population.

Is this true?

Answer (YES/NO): NO